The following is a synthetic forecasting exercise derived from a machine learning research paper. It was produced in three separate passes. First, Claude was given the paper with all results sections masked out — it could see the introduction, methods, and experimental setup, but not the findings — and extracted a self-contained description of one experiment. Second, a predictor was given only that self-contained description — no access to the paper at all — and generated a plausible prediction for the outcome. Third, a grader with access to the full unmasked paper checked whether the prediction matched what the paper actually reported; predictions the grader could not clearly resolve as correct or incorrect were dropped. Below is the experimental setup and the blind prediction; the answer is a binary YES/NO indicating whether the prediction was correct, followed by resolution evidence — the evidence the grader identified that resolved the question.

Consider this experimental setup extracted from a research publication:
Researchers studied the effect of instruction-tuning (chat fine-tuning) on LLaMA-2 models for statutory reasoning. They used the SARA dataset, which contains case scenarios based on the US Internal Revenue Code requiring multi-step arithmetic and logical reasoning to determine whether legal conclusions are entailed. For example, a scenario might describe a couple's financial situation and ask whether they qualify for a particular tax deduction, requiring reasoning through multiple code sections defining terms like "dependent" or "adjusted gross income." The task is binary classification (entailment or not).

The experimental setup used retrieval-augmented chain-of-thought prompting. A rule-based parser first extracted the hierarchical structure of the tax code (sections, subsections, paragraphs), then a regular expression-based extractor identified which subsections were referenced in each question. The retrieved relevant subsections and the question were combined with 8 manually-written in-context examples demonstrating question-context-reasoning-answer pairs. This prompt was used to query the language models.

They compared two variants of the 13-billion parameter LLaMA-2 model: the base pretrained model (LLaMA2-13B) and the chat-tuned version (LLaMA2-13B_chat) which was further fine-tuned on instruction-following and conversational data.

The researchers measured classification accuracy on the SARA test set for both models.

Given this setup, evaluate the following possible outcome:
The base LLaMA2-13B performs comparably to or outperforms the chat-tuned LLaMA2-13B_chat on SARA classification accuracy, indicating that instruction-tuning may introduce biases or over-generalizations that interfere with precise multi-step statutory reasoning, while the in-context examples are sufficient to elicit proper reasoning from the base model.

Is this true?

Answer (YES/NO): NO